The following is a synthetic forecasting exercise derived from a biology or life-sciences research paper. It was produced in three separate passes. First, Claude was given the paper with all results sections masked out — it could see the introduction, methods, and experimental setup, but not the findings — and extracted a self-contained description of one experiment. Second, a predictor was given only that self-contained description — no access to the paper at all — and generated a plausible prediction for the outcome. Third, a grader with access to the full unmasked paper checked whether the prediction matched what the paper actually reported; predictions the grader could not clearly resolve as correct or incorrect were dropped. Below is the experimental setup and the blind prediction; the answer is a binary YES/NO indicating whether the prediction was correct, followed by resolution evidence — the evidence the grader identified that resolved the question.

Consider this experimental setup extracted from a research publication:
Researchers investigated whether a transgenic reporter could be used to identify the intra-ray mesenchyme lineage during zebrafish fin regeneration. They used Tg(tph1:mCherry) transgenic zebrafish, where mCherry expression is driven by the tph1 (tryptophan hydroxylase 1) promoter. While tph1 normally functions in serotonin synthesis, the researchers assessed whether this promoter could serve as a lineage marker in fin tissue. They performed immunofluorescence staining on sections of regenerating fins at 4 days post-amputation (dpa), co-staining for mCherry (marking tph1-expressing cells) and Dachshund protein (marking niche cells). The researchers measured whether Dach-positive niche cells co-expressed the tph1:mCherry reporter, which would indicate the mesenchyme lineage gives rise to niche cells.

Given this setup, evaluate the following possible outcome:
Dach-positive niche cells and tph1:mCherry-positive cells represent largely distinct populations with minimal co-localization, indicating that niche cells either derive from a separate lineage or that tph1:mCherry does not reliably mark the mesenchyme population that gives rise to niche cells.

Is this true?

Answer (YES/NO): NO